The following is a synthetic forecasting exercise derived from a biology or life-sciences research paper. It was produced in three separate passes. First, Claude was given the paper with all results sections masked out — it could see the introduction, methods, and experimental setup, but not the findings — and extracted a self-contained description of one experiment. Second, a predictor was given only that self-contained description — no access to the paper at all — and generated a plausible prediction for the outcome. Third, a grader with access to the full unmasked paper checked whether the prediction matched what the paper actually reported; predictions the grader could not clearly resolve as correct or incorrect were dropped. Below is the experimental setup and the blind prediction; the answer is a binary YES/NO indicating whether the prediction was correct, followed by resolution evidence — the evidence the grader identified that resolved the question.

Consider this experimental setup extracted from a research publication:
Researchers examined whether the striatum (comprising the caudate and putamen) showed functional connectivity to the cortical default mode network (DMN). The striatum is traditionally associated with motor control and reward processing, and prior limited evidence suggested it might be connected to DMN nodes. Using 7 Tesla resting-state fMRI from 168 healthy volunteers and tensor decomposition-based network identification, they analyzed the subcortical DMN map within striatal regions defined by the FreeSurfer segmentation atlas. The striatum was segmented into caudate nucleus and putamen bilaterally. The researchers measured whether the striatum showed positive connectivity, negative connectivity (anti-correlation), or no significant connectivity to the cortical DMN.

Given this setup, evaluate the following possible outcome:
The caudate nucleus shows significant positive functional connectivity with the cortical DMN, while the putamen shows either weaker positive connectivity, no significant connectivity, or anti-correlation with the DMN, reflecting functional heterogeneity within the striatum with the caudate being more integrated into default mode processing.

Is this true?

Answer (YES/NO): YES